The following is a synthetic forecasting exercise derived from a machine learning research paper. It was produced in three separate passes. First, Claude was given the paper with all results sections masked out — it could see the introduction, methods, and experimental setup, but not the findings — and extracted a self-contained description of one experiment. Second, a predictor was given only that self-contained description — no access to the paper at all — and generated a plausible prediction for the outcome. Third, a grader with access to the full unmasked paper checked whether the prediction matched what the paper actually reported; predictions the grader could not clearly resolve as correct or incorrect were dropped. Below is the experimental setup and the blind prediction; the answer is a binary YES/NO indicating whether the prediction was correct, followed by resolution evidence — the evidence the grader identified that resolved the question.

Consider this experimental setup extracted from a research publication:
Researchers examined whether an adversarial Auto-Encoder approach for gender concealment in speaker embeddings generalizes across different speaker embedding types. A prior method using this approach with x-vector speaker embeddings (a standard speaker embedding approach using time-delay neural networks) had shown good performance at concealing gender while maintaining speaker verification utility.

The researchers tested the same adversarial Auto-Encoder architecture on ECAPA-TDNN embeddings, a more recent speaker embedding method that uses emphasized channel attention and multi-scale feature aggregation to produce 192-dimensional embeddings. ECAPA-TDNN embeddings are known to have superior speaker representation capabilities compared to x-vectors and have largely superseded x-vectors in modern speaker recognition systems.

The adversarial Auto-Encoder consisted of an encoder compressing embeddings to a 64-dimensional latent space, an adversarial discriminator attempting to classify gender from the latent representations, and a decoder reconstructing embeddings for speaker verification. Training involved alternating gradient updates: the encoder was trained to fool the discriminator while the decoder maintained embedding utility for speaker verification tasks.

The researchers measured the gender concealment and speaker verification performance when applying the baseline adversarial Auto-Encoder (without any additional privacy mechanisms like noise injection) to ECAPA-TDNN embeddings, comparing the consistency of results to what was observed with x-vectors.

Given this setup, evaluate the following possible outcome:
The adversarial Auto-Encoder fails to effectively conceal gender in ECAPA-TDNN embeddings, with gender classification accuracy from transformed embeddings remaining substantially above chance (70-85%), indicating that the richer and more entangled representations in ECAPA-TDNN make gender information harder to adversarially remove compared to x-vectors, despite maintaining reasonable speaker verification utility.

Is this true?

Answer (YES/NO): NO